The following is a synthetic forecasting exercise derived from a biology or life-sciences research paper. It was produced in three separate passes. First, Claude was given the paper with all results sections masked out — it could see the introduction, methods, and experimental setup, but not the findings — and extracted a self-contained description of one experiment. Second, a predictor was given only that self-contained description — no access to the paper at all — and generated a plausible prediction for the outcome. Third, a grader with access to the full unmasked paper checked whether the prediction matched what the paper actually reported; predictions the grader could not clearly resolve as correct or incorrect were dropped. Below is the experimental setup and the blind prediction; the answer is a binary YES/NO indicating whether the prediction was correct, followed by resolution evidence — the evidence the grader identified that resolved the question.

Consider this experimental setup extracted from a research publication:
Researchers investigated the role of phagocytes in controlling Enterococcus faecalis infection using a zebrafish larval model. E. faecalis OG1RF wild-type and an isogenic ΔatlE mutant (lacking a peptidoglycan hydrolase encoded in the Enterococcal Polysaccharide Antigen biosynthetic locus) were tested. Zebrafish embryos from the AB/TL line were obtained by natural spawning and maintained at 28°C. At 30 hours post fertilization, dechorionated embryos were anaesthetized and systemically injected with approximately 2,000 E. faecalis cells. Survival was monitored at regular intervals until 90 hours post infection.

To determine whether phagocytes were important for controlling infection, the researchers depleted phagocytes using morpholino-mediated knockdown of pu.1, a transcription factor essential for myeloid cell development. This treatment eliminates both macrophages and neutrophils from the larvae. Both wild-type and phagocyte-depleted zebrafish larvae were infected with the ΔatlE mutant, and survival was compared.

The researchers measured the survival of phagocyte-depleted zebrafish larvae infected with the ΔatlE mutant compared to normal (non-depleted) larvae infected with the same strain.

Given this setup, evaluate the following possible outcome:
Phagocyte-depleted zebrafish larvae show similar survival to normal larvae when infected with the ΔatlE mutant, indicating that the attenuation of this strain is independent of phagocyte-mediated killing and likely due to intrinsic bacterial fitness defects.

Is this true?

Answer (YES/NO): NO